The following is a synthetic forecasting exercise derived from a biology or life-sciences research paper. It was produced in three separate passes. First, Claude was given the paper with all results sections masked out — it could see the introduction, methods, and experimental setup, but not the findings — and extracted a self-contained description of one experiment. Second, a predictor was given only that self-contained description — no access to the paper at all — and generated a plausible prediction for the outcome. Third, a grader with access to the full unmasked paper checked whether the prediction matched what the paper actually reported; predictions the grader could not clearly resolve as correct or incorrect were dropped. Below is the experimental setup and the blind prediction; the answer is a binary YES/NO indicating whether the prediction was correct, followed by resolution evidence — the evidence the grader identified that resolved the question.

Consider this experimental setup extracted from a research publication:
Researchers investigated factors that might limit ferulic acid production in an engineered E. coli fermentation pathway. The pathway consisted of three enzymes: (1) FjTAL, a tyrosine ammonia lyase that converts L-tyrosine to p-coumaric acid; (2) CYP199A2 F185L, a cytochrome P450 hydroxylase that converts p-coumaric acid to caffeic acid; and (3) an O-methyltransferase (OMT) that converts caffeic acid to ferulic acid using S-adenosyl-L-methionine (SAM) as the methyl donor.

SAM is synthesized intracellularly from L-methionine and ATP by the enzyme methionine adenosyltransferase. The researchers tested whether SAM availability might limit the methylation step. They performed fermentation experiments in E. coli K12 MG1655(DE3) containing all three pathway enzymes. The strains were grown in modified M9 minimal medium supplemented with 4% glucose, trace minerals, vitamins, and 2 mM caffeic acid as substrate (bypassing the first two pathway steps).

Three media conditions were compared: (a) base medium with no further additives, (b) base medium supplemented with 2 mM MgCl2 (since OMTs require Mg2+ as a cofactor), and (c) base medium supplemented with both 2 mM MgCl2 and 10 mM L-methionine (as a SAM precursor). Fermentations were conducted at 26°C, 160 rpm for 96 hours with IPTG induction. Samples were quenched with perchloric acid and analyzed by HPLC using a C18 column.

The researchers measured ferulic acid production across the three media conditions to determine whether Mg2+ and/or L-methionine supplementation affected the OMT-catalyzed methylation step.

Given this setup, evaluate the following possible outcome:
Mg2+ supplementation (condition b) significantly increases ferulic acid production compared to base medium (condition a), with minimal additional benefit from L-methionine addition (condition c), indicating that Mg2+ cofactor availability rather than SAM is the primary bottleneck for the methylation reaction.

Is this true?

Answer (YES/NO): NO